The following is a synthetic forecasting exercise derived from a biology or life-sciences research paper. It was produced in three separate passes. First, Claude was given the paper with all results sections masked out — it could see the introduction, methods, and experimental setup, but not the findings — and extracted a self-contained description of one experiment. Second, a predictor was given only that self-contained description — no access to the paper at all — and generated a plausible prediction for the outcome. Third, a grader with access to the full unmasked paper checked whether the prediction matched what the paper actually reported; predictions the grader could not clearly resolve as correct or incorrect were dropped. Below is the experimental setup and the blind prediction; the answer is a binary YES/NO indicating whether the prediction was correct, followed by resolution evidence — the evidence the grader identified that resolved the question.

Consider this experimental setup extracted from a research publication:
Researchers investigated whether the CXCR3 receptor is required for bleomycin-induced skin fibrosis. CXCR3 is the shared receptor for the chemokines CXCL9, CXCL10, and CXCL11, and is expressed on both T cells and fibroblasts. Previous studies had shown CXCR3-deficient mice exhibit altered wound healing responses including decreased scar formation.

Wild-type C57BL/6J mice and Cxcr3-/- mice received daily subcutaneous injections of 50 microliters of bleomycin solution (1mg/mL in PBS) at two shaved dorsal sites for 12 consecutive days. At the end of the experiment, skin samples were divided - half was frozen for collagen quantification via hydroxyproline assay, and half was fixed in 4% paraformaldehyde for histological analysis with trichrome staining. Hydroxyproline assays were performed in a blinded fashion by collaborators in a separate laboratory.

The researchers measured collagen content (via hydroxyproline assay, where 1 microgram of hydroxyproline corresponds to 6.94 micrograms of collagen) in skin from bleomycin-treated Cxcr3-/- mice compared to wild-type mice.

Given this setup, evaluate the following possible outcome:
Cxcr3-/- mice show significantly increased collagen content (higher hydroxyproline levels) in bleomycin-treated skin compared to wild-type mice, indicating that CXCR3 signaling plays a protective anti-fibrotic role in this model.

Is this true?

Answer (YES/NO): NO